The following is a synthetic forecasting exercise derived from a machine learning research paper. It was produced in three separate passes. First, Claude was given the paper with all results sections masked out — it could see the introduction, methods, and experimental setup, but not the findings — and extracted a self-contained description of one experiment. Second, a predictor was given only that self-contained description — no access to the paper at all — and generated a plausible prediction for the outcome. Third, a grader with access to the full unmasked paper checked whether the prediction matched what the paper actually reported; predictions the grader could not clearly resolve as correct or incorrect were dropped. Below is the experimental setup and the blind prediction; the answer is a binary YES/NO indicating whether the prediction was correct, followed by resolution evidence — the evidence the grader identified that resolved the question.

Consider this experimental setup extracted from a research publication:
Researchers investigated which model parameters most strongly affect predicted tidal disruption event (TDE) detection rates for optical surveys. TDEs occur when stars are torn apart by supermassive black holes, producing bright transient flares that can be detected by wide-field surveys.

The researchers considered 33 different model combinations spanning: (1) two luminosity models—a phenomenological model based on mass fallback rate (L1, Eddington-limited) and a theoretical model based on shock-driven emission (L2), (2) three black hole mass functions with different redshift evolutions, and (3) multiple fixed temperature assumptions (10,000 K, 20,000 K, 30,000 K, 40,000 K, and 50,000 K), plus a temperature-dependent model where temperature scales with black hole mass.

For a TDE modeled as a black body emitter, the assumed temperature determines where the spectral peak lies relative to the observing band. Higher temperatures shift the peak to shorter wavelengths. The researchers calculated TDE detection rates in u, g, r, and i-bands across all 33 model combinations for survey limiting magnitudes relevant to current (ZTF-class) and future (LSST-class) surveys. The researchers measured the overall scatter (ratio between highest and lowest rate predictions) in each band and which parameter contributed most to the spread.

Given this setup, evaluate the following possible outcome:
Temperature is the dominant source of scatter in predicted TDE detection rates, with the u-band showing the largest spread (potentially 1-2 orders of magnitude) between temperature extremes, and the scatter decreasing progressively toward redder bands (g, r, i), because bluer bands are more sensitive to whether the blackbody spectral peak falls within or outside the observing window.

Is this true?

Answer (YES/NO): NO